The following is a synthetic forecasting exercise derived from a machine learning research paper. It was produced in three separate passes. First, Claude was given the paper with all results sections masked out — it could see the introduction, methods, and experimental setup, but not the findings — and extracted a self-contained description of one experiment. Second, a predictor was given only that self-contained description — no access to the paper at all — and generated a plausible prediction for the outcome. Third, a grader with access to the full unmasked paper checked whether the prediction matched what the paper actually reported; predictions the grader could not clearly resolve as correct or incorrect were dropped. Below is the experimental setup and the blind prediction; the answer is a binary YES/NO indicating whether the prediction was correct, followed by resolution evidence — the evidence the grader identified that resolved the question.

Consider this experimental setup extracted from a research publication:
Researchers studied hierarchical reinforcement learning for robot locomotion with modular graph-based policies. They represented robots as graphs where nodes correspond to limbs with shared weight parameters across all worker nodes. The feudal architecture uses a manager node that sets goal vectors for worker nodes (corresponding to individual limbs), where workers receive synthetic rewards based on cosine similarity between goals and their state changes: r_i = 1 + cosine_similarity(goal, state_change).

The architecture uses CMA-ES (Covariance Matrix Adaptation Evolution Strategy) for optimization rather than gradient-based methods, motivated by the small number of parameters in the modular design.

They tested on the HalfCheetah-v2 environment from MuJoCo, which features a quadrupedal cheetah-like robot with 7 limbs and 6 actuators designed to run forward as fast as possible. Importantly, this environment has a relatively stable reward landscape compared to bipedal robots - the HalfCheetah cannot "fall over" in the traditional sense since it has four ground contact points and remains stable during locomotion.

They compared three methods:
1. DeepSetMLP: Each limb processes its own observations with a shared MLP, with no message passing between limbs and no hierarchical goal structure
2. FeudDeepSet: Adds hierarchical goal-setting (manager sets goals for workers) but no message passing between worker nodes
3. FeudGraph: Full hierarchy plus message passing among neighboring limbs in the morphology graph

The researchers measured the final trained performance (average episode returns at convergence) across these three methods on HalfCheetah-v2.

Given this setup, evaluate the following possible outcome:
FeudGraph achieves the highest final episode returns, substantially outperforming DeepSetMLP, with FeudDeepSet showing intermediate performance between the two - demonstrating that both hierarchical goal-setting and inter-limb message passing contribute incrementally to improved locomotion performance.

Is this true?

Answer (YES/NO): NO